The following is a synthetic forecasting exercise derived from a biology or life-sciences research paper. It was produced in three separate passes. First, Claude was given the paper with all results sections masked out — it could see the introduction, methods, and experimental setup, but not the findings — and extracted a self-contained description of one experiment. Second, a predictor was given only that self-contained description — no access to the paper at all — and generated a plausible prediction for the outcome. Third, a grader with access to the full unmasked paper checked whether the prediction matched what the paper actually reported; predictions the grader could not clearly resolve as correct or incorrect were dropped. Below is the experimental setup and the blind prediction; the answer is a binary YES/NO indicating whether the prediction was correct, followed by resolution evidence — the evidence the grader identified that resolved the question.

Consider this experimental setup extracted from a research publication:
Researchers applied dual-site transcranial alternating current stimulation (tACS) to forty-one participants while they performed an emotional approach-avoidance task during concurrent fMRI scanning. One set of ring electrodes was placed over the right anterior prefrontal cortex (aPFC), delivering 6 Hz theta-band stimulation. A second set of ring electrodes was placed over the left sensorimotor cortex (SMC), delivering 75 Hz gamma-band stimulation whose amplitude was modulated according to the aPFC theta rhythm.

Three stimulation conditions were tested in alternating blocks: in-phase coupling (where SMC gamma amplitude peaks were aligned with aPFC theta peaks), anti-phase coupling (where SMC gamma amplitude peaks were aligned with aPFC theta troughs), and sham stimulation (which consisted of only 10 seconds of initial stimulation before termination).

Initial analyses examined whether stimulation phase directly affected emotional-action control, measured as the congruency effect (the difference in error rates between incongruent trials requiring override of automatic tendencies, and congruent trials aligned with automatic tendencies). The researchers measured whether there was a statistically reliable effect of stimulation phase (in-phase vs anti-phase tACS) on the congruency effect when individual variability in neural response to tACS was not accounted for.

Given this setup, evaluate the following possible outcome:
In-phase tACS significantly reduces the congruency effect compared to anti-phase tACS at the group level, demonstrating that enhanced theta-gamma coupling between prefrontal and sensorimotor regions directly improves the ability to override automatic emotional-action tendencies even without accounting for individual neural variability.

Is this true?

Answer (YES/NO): NO